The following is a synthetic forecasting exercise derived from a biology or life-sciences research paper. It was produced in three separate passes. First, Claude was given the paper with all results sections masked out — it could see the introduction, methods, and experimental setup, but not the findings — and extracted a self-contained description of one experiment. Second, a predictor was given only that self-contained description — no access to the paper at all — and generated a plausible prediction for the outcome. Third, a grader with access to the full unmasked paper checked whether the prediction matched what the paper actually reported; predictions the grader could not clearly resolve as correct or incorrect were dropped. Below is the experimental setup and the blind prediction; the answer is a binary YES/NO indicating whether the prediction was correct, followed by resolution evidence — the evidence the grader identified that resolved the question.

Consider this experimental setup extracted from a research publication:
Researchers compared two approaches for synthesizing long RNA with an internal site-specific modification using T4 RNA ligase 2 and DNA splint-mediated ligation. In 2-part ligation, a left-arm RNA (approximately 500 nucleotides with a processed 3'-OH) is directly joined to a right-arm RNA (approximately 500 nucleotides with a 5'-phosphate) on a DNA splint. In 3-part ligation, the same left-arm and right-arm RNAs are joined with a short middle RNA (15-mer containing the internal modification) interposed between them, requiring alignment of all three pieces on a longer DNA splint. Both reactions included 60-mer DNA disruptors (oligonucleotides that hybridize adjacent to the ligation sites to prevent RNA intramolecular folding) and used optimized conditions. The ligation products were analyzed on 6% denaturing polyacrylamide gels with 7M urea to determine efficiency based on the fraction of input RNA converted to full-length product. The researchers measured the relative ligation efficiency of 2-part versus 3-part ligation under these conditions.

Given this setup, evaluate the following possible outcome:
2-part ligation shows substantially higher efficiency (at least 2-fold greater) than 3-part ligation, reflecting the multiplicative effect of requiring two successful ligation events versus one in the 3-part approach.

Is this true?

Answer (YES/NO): NO